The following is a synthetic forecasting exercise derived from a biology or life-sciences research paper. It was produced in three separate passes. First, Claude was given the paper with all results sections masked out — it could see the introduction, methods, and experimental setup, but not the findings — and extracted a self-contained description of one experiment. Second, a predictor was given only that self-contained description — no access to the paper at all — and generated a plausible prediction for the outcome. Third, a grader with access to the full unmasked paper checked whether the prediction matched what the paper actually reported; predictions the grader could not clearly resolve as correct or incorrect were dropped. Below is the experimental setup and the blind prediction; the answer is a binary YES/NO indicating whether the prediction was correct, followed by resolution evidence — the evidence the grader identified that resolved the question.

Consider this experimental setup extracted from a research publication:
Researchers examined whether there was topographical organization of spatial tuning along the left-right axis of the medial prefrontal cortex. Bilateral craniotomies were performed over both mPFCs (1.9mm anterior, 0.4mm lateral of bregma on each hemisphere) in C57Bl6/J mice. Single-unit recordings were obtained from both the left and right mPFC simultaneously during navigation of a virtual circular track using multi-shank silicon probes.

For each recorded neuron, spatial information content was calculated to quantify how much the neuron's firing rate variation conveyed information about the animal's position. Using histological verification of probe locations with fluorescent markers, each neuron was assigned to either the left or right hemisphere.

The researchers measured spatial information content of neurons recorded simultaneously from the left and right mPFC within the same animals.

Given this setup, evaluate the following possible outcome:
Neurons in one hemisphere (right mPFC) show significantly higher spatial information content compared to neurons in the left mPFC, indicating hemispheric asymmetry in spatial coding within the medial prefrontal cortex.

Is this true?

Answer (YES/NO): NO